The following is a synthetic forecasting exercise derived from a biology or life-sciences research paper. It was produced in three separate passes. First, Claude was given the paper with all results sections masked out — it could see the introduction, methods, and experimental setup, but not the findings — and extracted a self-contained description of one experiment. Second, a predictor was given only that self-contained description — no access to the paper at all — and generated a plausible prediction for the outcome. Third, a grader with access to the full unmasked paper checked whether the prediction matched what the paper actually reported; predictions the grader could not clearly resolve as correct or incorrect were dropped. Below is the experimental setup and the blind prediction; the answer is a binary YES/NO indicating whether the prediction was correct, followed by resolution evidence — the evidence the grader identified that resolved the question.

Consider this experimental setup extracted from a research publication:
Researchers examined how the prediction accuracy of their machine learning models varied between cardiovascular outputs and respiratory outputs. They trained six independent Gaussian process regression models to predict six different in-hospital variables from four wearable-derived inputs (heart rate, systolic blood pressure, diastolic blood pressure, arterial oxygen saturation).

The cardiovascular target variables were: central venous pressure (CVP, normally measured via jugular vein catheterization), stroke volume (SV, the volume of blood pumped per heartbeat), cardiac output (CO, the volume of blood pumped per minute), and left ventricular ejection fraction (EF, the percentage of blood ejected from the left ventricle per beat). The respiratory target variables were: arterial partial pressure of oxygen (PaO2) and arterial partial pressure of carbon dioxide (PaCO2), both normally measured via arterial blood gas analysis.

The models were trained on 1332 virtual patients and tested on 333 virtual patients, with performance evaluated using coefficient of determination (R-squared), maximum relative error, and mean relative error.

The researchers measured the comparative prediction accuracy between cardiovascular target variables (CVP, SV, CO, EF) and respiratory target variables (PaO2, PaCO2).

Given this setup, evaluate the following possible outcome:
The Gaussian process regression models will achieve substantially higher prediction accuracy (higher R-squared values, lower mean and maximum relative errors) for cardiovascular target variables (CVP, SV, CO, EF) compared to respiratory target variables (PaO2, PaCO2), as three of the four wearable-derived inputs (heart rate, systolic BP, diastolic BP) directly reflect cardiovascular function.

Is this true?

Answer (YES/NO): YES